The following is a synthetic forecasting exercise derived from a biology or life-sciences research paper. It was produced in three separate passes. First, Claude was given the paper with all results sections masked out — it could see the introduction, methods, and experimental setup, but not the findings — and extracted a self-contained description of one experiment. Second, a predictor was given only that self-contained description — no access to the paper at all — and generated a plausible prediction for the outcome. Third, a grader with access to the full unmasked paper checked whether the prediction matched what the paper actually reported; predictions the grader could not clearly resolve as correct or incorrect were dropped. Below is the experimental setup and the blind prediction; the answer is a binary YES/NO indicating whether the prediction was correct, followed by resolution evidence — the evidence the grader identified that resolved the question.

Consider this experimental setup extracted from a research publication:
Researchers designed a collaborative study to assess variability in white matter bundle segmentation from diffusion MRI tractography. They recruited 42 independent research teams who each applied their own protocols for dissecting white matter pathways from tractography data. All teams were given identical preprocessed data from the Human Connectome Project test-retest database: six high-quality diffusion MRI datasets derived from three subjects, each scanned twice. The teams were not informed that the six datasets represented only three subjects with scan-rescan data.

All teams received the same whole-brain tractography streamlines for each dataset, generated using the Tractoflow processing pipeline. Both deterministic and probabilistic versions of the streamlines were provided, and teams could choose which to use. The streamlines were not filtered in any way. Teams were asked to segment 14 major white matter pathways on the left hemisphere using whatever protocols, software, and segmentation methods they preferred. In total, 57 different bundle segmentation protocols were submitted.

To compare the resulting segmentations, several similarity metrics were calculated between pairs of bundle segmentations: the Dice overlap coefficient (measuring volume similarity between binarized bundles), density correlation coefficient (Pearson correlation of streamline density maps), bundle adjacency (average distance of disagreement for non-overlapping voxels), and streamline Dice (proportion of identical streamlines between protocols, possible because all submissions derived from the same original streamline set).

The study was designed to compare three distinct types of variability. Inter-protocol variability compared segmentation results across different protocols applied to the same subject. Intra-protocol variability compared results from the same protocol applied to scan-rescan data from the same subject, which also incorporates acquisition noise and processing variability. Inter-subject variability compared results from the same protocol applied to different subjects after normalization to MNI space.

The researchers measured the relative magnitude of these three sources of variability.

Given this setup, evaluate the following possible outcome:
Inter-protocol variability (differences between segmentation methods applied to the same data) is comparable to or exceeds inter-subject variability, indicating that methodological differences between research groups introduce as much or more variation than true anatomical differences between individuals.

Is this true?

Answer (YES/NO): YES